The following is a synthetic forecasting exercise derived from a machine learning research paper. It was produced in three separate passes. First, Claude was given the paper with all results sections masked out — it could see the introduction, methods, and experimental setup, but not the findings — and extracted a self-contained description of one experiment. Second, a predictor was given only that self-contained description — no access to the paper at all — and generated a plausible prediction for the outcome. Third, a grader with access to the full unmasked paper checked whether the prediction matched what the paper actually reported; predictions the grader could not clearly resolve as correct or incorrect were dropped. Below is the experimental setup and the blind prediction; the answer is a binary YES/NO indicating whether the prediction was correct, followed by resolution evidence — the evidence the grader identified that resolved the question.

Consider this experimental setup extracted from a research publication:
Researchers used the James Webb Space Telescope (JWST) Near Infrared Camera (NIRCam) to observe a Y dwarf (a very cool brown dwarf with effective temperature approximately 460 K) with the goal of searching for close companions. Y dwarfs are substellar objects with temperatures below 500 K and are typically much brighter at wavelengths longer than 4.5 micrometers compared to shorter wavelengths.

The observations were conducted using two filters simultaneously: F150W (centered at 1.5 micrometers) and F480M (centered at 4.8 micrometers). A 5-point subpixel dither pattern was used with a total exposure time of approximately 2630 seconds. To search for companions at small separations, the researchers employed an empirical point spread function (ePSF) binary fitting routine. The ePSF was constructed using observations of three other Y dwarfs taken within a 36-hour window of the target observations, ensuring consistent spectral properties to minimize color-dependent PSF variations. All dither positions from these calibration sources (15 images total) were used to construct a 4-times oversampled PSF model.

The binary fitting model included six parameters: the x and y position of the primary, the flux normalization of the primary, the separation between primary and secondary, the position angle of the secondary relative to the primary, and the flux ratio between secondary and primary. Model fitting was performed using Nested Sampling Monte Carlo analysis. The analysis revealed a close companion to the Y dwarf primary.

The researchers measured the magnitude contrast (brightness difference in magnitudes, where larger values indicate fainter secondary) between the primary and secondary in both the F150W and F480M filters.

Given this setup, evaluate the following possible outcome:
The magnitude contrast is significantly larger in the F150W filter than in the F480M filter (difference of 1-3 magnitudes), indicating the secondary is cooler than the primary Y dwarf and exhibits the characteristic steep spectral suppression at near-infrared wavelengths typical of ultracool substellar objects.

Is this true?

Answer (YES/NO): YES